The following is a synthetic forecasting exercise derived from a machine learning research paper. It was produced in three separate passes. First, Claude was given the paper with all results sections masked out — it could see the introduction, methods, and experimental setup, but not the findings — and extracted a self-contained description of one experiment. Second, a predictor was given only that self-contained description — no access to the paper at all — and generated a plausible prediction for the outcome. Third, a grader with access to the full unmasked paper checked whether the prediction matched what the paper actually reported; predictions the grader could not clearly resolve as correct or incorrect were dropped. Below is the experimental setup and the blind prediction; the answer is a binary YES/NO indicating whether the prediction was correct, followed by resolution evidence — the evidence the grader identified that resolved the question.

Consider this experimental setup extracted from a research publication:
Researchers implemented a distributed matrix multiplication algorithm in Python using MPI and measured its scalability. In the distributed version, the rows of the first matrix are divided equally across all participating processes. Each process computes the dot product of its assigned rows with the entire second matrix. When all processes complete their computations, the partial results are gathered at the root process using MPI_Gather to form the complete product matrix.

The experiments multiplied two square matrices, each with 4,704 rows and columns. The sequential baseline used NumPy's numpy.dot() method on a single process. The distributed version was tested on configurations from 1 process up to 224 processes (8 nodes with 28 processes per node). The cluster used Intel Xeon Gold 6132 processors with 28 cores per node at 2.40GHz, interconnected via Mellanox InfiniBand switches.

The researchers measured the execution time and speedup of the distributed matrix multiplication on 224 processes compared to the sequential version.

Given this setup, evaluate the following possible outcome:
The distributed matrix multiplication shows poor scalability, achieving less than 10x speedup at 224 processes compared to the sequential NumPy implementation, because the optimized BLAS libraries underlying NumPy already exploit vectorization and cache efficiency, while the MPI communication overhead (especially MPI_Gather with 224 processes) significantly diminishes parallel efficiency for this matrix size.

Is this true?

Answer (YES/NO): NO